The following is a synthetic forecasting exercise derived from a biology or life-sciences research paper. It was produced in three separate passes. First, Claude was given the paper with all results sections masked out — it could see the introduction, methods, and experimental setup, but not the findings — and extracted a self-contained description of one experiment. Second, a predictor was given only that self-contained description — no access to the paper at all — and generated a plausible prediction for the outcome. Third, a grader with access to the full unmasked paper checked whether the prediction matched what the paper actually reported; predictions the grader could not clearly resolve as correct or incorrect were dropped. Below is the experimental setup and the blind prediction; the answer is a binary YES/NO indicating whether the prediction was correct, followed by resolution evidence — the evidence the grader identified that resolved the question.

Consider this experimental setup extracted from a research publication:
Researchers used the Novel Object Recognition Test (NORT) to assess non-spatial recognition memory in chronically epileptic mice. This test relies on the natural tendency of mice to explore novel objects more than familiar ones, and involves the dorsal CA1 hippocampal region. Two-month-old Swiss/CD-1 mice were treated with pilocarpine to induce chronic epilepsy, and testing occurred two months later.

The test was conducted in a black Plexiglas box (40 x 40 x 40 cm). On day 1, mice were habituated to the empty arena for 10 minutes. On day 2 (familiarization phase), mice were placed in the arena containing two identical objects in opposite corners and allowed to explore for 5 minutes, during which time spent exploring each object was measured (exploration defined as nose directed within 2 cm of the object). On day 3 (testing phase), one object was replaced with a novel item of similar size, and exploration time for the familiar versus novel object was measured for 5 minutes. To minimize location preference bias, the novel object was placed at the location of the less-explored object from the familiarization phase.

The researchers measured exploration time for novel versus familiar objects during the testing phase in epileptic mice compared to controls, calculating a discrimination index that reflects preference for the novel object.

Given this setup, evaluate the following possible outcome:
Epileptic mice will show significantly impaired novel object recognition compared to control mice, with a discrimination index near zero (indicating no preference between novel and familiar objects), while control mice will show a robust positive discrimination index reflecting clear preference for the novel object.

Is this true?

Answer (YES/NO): YES